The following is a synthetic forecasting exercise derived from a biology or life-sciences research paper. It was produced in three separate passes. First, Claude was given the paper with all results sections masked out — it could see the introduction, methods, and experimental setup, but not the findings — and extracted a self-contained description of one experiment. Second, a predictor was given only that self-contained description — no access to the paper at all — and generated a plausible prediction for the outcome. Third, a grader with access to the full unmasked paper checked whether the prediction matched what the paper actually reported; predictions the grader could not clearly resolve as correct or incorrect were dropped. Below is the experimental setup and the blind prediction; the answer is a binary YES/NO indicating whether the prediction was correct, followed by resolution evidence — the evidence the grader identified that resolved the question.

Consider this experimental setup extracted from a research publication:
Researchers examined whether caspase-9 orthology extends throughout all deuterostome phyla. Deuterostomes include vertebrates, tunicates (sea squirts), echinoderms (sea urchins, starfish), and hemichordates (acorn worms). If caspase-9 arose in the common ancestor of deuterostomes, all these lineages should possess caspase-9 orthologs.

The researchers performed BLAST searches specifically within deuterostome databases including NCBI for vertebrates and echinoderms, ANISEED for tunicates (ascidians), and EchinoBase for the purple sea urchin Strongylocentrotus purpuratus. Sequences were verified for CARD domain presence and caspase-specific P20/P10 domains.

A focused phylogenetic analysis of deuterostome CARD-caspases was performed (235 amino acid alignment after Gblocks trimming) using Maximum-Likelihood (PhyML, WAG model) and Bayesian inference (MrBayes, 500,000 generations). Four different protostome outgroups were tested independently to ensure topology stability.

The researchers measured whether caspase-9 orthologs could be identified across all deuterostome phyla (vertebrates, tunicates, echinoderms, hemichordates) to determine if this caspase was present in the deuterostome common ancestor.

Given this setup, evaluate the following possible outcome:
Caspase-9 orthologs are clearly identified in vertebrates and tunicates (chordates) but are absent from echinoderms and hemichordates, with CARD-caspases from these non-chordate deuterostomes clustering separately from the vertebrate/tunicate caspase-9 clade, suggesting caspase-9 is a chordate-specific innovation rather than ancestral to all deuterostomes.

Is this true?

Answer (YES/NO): NO